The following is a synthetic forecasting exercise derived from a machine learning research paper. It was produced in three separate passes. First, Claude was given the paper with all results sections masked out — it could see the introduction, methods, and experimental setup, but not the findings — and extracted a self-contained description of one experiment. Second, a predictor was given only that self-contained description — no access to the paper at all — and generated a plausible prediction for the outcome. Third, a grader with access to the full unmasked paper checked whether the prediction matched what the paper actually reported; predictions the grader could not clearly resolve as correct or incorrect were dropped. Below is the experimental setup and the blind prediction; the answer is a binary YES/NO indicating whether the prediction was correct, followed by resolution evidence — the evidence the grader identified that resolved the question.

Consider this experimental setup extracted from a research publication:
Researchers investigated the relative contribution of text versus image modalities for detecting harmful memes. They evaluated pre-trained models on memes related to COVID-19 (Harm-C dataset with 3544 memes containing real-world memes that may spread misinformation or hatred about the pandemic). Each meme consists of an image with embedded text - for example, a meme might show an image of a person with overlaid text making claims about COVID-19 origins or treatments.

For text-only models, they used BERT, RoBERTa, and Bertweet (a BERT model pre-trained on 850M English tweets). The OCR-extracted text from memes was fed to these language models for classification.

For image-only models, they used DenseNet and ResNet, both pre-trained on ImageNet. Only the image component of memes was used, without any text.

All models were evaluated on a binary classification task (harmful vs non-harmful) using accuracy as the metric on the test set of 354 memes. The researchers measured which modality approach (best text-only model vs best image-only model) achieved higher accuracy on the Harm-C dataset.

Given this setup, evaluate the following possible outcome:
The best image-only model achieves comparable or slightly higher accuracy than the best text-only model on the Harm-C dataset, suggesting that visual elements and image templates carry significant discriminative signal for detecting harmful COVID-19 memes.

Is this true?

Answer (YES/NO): NO